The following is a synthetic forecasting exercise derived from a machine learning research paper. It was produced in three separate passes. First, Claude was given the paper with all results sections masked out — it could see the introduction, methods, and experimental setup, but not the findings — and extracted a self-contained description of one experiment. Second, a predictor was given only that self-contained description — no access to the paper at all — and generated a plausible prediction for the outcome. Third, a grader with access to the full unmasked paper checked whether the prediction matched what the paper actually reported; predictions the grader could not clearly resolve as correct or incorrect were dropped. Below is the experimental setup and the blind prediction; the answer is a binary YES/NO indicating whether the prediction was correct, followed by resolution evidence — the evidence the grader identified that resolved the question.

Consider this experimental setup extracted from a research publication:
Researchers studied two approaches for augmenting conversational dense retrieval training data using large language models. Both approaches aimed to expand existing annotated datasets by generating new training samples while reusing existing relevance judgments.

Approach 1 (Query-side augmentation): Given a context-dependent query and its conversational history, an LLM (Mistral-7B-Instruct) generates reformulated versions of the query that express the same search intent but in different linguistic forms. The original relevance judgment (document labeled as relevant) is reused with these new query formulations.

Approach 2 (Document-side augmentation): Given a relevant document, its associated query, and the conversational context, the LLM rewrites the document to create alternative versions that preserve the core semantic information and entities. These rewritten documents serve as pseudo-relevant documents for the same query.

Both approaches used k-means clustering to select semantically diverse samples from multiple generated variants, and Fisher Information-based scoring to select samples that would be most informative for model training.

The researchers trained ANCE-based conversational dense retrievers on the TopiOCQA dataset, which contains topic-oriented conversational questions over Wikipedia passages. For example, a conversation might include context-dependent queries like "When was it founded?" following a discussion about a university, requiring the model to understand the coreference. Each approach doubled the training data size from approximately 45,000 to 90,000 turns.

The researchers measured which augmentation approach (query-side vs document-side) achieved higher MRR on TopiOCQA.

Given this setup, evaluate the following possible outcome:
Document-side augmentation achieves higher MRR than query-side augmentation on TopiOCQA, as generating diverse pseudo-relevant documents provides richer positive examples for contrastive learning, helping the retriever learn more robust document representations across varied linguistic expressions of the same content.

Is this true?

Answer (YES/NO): NO